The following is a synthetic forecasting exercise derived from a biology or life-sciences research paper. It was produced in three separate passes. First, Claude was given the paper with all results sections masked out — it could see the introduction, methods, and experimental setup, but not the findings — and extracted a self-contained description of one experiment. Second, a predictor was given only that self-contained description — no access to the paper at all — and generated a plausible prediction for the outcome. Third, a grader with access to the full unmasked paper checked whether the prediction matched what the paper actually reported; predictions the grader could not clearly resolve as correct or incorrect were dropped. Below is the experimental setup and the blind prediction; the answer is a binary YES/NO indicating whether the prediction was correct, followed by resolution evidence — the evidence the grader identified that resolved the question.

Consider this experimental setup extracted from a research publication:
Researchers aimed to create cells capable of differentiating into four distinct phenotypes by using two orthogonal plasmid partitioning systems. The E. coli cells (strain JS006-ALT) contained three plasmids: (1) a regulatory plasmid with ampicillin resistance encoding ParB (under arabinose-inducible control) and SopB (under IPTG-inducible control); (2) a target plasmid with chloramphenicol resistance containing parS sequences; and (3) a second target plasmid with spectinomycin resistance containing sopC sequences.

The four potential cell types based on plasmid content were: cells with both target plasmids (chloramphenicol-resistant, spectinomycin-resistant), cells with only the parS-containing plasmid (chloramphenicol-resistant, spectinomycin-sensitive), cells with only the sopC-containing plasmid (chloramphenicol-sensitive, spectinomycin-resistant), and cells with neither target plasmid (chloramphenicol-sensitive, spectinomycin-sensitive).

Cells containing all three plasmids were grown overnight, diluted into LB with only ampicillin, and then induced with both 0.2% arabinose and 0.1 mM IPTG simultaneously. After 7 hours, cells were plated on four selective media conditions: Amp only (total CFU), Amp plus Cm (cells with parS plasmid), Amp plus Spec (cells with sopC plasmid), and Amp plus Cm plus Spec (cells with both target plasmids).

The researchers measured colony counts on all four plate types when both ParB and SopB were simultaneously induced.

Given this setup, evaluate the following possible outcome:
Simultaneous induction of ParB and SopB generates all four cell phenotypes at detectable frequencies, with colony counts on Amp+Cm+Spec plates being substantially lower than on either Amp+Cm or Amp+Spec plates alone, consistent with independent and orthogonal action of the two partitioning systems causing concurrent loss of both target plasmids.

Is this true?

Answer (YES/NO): YES